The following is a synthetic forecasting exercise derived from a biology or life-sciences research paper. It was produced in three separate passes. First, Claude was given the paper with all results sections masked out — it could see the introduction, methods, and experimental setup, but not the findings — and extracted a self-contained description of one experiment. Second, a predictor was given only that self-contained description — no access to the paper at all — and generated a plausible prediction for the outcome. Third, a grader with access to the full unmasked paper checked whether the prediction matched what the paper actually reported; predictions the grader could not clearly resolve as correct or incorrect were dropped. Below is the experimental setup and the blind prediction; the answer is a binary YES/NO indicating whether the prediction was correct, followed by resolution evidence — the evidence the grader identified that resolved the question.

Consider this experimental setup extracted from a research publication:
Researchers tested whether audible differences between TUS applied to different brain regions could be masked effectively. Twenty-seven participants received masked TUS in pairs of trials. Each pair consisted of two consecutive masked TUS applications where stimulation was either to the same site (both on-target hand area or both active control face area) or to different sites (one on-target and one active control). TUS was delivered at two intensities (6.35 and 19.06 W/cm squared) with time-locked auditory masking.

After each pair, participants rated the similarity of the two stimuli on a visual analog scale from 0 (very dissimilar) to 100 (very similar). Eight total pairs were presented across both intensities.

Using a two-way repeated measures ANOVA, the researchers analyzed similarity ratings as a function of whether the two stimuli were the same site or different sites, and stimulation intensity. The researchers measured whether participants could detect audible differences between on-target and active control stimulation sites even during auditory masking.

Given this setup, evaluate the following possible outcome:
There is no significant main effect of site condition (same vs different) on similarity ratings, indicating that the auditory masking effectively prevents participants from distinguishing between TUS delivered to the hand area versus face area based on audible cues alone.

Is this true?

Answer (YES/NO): NO